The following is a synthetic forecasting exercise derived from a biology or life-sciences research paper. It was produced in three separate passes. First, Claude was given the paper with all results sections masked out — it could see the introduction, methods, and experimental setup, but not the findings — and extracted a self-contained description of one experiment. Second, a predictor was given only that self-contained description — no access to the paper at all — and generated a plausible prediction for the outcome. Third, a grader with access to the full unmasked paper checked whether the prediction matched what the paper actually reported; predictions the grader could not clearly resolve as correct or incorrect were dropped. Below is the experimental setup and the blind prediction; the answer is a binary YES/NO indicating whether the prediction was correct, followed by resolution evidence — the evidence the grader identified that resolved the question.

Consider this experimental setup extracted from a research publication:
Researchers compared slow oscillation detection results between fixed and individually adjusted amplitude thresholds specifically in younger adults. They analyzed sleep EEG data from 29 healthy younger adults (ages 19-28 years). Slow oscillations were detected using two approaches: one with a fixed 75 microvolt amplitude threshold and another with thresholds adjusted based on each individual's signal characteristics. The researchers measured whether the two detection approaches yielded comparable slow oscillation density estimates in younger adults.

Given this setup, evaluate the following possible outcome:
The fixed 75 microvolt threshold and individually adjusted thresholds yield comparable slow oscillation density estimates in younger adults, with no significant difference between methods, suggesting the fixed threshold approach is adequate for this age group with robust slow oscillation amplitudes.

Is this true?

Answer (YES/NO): YES